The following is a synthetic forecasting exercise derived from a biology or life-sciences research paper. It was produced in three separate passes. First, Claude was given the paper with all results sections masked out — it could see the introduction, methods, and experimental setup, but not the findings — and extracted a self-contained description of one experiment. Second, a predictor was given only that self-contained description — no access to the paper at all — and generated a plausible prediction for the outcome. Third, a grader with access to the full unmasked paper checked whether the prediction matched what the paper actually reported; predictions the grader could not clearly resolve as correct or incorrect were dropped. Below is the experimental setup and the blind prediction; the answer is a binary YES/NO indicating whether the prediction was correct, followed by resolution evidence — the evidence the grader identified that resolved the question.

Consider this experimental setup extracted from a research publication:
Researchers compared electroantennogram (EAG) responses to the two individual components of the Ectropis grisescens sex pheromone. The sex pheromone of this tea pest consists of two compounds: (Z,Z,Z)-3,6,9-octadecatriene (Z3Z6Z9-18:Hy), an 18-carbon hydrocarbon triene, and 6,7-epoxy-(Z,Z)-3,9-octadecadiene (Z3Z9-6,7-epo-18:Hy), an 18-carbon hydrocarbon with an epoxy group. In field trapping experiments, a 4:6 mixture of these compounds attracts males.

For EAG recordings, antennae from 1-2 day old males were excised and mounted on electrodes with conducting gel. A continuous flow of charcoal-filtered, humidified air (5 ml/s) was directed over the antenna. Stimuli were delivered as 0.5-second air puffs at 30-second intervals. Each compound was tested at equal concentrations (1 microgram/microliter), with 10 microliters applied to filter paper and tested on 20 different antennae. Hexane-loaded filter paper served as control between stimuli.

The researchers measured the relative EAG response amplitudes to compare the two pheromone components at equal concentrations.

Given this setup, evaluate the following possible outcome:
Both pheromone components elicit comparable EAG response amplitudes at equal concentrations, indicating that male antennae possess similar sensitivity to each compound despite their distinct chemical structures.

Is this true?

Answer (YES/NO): NO